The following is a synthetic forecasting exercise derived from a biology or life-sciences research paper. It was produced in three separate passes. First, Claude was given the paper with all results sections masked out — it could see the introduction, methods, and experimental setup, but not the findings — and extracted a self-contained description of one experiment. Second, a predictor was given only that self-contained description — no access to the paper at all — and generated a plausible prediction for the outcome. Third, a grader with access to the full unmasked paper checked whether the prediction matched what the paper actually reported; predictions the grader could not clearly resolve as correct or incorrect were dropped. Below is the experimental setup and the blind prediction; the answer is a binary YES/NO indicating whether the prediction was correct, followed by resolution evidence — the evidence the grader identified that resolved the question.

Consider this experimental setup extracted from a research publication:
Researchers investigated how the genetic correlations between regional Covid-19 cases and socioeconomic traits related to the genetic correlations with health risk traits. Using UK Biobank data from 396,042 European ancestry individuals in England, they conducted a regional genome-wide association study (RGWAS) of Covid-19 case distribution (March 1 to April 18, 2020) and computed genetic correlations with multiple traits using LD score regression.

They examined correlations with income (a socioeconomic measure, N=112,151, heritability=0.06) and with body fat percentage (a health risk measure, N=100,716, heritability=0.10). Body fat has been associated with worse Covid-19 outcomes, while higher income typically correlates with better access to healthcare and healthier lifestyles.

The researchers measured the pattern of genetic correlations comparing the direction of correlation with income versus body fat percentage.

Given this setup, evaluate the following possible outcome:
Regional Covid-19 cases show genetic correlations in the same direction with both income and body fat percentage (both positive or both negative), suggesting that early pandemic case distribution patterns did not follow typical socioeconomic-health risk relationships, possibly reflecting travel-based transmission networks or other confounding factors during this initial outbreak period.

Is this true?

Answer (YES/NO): NO